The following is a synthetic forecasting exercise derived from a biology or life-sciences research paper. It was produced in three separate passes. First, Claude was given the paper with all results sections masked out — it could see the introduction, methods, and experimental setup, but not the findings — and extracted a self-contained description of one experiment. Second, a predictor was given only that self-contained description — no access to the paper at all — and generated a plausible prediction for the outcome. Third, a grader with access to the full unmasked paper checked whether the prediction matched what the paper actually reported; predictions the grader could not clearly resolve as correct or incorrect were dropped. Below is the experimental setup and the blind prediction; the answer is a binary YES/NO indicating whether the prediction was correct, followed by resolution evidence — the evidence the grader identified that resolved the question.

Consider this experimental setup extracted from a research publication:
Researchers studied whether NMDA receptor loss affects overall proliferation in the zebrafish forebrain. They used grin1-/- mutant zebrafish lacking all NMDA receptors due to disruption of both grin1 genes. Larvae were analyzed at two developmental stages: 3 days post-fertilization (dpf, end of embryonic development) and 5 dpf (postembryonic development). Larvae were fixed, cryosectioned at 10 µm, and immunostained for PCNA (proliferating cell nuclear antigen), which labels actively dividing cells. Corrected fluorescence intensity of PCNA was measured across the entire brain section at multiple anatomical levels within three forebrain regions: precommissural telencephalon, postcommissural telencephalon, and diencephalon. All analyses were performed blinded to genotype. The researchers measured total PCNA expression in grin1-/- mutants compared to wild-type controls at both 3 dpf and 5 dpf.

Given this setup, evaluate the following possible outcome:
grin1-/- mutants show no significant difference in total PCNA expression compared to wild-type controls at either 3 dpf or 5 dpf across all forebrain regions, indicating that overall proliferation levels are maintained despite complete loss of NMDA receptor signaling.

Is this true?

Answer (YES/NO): NO